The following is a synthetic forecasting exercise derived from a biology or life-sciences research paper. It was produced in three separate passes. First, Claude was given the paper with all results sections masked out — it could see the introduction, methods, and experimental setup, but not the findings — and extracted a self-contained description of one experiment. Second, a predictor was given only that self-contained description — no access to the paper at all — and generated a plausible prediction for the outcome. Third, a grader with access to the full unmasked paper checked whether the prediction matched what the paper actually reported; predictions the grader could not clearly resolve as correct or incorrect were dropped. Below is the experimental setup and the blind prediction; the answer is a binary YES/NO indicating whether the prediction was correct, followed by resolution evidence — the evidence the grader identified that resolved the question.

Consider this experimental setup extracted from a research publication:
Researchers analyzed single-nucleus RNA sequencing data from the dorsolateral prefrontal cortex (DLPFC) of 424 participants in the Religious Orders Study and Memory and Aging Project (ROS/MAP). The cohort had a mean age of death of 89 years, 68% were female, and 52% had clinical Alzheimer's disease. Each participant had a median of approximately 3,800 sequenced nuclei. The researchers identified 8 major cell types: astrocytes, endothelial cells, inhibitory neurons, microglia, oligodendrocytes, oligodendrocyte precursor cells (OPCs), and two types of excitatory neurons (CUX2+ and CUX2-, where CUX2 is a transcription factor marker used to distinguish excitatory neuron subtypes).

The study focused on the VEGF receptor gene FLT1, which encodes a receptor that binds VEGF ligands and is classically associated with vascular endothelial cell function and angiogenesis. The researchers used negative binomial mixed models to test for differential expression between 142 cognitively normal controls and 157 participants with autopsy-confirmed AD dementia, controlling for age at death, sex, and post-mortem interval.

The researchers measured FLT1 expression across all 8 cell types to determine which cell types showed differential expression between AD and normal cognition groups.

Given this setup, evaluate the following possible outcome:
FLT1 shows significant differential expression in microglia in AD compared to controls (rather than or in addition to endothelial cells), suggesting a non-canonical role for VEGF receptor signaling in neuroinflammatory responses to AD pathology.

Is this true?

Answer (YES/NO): YES